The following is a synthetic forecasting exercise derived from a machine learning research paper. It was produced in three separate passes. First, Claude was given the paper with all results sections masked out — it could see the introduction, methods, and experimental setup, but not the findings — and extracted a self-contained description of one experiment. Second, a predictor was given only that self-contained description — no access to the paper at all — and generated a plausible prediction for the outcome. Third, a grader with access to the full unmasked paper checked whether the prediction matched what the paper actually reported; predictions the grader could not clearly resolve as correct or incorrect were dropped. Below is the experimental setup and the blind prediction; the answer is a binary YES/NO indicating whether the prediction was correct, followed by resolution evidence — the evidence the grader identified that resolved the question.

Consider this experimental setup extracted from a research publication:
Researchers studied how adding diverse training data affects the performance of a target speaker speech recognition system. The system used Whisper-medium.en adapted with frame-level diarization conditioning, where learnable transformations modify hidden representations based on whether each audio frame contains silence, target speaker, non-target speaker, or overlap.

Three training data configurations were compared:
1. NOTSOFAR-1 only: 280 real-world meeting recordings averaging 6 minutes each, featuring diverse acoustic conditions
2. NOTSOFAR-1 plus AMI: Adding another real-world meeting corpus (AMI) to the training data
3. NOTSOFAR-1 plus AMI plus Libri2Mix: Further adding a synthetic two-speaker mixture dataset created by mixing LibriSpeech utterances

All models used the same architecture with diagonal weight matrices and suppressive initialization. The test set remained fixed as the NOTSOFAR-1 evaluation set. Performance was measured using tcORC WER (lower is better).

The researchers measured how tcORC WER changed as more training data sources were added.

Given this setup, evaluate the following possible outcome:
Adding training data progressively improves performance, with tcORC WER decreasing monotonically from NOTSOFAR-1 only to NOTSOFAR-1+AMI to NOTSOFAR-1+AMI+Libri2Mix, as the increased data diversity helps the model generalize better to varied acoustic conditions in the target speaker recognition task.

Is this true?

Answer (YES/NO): YES